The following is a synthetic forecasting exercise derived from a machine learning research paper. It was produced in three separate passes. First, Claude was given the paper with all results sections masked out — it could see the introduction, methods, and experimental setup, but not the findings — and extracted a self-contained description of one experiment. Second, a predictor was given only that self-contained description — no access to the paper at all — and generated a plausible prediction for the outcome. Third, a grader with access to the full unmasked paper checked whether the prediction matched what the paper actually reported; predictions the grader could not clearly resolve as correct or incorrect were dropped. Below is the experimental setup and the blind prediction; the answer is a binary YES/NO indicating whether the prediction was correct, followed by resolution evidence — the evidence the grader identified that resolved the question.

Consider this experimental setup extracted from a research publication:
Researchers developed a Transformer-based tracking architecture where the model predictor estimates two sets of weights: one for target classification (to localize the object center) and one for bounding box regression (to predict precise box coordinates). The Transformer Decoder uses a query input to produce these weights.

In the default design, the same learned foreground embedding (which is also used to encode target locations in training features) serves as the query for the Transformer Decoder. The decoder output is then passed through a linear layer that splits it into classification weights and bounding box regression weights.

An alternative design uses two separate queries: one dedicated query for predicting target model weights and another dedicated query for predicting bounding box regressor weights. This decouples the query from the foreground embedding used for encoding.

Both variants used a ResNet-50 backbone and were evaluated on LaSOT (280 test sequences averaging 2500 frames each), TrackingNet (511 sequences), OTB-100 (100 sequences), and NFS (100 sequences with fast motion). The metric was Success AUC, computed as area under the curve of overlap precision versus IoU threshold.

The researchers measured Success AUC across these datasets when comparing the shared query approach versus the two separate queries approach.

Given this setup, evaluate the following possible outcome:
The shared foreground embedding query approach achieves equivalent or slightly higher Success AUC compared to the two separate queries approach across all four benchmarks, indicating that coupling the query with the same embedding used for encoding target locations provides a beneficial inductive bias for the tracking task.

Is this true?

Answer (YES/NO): NO